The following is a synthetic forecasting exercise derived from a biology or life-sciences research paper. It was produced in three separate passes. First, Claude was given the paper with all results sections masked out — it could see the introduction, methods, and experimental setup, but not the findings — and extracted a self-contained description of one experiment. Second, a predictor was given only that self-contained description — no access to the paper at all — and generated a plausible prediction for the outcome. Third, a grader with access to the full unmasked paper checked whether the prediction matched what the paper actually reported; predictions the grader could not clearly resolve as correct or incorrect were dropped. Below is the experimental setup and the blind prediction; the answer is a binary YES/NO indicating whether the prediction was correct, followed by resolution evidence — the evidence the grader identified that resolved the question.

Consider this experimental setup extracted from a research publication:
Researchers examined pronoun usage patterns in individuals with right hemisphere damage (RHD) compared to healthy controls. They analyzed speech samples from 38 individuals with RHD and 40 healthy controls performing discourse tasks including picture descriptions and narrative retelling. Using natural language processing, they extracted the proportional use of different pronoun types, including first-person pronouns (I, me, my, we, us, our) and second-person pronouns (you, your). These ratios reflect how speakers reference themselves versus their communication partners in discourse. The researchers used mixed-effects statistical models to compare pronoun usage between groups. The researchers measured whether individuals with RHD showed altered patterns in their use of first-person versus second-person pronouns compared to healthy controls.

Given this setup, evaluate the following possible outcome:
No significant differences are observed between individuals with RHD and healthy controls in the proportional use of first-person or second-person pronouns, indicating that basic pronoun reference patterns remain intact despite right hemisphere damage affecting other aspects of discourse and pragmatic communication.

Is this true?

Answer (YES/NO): NO